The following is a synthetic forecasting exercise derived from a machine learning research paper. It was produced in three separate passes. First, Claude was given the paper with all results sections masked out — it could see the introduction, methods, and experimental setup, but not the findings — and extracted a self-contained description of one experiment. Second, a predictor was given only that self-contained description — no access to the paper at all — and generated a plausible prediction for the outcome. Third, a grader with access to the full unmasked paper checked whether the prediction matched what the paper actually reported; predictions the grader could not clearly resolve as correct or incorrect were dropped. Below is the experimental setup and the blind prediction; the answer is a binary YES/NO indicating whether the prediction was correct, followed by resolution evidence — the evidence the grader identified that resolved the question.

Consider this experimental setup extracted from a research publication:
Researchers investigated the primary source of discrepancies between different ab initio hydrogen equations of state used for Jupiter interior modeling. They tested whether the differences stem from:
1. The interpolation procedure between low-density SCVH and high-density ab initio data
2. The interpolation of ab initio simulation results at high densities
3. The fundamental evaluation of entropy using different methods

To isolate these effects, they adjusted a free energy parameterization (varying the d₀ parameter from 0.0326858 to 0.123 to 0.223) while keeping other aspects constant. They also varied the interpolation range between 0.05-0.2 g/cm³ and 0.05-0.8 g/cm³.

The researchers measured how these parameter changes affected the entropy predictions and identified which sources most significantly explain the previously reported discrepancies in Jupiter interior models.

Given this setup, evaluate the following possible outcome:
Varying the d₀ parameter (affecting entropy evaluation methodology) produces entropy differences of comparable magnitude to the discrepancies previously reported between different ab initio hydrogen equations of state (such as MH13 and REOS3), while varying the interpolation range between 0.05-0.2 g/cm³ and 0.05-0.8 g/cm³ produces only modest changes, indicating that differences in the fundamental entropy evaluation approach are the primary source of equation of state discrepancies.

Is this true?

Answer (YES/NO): NO